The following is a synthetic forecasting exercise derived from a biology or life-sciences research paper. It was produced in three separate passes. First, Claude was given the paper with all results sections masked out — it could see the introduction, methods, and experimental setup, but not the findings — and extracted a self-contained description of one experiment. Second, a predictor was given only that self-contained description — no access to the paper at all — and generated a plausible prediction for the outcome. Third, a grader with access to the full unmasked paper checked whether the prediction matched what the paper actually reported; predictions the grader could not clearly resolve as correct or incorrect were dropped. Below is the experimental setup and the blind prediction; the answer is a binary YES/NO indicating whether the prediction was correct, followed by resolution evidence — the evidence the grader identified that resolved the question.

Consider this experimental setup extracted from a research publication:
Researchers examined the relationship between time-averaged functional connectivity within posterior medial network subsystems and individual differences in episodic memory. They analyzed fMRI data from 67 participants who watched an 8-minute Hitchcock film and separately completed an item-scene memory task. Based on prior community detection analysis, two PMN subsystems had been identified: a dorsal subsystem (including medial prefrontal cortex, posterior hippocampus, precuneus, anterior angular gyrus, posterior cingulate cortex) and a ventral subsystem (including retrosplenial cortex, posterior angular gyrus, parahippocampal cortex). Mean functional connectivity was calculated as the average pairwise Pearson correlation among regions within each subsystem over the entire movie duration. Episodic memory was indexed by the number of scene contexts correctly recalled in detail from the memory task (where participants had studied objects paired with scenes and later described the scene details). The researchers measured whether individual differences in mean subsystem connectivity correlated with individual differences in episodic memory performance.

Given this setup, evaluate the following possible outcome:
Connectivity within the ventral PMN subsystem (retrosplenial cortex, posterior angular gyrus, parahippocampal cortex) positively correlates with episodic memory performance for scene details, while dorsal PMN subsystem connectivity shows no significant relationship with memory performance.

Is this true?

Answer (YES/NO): NO